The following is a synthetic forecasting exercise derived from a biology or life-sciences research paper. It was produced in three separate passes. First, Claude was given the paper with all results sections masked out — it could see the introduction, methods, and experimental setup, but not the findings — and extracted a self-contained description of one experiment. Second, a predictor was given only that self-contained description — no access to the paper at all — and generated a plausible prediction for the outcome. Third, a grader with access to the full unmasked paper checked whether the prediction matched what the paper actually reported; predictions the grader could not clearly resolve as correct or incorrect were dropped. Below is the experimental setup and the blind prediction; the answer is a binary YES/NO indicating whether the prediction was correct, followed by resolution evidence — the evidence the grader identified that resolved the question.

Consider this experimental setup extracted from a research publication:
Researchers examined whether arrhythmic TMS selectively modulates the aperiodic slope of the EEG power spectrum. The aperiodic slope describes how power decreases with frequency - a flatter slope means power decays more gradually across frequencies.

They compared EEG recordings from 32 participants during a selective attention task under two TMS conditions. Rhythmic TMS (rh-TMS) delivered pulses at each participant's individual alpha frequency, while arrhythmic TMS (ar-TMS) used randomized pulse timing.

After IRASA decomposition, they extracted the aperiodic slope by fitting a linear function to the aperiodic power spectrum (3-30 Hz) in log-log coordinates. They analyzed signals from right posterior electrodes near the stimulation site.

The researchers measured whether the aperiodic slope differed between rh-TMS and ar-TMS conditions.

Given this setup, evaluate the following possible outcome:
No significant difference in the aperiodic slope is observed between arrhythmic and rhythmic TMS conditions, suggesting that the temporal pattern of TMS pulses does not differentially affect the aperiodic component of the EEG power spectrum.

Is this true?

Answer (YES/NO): NO